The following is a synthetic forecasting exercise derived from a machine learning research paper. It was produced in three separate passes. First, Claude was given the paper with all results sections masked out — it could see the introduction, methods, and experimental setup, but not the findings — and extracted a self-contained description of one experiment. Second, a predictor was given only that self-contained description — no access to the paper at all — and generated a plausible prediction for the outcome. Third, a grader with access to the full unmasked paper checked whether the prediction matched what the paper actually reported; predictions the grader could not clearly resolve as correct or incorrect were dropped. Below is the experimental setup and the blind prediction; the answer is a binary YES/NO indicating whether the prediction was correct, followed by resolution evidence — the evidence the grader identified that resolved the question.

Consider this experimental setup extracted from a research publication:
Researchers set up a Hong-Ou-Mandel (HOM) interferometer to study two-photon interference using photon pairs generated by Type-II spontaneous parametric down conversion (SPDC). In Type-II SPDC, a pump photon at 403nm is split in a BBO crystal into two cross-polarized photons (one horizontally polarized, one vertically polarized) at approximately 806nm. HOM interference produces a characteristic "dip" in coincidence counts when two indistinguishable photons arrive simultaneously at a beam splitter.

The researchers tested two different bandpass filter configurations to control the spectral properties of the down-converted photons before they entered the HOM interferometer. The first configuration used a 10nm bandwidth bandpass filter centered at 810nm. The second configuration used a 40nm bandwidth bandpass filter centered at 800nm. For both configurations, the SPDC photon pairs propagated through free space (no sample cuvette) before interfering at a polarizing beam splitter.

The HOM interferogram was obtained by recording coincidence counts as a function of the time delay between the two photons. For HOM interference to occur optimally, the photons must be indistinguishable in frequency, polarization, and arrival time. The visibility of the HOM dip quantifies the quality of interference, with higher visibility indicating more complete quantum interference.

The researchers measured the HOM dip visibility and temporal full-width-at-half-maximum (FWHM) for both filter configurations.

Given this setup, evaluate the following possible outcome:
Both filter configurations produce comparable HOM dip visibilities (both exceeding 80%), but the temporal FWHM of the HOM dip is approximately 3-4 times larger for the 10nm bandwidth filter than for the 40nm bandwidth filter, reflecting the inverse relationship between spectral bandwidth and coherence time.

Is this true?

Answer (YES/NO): NO